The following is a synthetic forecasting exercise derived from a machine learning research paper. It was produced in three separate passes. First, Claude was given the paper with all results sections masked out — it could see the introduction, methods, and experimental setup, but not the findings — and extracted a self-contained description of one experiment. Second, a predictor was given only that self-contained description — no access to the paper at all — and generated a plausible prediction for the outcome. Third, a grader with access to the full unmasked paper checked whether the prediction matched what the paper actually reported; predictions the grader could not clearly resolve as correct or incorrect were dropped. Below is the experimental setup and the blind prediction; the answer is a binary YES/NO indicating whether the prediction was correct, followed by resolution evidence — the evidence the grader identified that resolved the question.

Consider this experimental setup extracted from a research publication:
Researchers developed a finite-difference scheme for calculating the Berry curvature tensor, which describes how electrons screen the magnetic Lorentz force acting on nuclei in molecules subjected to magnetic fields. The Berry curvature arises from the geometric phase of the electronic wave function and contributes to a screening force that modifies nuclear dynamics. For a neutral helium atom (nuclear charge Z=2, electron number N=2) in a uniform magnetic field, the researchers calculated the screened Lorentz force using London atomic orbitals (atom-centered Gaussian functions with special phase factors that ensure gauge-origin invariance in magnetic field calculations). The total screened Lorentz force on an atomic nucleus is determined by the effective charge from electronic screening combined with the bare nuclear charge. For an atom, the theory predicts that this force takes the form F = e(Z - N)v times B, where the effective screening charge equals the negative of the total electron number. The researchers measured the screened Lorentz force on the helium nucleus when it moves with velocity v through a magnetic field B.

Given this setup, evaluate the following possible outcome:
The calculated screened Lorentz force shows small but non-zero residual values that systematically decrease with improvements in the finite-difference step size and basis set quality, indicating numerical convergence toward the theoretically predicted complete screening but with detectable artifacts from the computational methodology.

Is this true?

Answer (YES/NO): NO